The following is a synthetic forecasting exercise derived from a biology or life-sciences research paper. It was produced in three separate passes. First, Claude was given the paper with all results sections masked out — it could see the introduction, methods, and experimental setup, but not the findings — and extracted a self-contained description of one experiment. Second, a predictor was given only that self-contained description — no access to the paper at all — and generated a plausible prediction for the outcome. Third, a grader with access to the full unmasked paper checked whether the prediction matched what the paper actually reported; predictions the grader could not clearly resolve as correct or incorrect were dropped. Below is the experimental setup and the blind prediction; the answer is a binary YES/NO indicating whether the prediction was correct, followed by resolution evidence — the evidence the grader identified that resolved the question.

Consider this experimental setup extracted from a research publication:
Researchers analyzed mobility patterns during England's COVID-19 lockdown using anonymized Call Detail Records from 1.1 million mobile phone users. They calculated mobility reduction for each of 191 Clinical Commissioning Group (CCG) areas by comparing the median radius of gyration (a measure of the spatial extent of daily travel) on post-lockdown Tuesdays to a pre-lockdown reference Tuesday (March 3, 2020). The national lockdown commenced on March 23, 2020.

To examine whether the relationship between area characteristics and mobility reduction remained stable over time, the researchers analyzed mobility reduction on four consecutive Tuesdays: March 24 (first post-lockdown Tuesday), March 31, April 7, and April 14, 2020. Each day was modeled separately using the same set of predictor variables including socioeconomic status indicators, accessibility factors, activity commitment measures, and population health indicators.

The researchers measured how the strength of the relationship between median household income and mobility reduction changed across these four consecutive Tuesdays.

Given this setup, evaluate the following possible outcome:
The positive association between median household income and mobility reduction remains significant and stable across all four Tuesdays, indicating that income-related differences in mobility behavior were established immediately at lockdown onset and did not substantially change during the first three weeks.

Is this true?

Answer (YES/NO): YES